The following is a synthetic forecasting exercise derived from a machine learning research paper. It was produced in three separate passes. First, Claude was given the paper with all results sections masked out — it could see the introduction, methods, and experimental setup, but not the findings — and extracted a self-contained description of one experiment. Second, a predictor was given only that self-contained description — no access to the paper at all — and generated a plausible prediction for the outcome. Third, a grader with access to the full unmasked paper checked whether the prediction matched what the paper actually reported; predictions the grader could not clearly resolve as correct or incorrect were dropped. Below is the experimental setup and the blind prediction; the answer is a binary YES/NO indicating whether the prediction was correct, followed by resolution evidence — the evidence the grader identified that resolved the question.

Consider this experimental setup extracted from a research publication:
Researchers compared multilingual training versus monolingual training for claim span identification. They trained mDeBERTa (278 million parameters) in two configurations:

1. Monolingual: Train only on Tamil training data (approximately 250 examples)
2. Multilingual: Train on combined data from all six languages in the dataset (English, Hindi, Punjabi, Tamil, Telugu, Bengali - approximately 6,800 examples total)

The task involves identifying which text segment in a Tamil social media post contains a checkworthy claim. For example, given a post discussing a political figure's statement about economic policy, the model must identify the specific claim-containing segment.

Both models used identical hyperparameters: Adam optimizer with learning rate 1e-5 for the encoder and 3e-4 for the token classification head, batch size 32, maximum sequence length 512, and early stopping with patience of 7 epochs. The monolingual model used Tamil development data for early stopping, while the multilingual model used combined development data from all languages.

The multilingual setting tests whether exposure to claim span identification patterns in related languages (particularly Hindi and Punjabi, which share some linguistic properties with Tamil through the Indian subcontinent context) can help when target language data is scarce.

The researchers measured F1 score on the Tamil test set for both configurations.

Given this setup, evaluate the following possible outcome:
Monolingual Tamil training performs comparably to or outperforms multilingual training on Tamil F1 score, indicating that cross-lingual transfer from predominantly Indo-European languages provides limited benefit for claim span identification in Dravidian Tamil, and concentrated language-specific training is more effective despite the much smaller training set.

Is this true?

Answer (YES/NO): NO